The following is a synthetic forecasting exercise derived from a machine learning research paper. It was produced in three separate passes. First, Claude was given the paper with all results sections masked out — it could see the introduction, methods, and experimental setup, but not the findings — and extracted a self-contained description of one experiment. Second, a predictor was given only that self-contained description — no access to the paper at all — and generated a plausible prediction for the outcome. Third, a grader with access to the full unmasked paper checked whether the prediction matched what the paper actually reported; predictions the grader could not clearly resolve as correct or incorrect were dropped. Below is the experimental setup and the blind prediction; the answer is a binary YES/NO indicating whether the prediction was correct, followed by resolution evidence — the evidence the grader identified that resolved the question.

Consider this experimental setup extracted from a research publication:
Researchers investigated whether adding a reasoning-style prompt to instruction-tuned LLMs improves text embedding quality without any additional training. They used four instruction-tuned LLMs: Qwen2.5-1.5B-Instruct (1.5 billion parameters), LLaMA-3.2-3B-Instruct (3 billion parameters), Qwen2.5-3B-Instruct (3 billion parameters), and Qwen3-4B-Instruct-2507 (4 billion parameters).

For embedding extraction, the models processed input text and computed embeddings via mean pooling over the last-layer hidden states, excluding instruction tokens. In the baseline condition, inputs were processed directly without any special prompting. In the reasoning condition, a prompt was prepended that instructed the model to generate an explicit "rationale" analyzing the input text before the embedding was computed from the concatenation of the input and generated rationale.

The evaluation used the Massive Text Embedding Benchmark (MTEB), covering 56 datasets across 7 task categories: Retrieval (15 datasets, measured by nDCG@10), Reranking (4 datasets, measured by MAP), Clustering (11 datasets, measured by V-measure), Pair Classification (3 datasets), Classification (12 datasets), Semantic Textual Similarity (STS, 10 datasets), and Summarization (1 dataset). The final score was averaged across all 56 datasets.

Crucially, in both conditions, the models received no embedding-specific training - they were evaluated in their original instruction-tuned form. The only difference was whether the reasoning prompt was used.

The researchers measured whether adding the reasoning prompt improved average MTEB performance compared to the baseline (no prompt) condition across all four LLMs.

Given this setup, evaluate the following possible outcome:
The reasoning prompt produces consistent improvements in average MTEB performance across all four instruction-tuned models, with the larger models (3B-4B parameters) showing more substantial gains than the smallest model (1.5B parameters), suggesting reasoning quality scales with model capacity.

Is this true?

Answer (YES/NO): NO